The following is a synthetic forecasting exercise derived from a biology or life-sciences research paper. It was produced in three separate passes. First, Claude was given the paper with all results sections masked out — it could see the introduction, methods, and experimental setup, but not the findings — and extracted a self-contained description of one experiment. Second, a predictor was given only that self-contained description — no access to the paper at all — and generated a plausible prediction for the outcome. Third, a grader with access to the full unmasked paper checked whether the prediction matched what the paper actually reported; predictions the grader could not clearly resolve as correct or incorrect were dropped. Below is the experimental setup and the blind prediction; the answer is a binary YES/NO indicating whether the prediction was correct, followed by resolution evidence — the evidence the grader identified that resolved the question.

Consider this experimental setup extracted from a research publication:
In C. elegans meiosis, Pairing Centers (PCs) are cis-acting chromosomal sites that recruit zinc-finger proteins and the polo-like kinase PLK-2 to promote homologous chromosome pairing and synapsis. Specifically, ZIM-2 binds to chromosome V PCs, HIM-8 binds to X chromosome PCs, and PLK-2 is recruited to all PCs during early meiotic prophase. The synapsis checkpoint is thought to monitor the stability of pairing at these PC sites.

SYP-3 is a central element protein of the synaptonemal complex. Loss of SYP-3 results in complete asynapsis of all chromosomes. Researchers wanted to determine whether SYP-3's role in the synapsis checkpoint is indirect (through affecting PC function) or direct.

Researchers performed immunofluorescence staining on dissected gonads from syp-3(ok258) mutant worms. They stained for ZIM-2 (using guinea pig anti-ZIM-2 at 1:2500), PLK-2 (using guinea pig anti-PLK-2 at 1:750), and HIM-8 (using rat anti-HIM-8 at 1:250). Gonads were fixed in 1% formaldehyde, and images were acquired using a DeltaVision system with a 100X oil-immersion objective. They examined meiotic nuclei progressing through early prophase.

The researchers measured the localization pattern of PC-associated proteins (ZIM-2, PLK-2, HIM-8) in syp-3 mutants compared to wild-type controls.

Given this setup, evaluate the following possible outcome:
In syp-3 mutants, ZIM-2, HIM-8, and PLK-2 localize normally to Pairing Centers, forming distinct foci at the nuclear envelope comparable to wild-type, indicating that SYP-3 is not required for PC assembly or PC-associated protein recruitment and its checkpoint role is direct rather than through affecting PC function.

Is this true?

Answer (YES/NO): YES